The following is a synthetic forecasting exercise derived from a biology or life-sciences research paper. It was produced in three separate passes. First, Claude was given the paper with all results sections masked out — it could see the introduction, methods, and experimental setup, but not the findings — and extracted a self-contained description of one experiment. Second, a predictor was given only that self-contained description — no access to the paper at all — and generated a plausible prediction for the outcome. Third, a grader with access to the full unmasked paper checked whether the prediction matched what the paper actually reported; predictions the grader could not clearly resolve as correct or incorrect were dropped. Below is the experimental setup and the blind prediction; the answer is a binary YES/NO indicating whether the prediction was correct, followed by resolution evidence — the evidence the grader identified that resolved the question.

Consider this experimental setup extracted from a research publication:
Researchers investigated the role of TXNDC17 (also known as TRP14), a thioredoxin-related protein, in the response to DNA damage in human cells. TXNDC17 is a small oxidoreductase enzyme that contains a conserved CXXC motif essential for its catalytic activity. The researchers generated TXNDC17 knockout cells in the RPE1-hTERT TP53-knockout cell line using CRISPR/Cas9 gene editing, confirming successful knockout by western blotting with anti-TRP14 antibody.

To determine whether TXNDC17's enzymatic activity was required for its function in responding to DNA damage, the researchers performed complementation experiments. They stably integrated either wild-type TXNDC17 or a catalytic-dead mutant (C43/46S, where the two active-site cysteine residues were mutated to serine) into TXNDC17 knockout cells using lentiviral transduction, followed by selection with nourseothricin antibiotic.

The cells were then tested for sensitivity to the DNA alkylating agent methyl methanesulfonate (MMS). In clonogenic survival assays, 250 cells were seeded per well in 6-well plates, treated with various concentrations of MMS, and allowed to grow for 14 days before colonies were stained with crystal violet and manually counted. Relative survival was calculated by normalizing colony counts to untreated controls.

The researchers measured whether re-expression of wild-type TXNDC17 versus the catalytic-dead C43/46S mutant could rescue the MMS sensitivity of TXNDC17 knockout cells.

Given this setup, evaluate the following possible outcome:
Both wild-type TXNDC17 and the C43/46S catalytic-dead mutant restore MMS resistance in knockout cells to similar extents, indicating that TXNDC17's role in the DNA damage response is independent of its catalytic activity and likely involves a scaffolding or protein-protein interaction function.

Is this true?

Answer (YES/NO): NO